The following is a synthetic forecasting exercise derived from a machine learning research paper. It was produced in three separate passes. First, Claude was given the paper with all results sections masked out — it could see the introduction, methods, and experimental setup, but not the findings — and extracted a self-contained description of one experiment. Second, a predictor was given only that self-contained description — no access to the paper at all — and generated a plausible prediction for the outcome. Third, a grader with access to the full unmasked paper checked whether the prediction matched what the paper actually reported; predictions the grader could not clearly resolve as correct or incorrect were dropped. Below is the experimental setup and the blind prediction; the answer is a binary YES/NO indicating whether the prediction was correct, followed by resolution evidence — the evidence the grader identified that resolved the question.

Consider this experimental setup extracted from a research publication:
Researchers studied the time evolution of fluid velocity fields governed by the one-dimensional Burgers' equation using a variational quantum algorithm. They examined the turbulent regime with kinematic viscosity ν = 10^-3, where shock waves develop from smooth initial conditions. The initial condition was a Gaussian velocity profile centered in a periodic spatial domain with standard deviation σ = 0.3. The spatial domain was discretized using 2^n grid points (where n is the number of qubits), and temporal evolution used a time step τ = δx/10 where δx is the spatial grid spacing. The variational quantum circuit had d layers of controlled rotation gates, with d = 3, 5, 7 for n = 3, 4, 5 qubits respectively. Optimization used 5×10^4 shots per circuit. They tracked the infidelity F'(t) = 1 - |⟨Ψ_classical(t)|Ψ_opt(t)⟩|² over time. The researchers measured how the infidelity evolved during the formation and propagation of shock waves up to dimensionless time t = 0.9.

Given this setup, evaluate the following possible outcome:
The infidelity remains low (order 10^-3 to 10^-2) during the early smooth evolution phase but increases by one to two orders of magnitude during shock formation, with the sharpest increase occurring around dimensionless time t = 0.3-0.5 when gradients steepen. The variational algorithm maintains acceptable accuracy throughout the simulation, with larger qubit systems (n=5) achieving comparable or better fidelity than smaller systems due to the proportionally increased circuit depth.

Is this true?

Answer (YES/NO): NO